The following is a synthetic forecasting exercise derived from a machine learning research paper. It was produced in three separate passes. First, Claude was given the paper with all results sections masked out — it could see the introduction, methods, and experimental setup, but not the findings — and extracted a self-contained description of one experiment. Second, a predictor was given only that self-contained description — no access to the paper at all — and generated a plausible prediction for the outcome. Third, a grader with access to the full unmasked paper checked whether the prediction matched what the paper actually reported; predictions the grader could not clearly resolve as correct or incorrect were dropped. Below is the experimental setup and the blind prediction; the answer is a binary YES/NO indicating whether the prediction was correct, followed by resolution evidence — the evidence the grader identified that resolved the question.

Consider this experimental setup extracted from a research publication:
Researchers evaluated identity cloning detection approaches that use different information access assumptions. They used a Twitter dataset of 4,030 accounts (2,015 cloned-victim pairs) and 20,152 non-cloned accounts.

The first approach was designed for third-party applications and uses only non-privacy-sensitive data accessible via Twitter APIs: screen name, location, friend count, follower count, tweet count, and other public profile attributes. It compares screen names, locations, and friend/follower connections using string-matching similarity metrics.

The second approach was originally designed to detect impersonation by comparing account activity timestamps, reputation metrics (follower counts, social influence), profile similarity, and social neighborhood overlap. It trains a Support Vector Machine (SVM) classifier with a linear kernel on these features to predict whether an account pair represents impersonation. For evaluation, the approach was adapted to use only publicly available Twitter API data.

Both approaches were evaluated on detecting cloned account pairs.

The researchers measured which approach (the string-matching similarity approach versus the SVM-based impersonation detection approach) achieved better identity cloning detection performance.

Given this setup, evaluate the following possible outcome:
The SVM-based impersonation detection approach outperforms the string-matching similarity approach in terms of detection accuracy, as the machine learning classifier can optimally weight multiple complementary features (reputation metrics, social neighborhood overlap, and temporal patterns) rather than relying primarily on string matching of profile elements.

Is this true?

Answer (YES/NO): YES